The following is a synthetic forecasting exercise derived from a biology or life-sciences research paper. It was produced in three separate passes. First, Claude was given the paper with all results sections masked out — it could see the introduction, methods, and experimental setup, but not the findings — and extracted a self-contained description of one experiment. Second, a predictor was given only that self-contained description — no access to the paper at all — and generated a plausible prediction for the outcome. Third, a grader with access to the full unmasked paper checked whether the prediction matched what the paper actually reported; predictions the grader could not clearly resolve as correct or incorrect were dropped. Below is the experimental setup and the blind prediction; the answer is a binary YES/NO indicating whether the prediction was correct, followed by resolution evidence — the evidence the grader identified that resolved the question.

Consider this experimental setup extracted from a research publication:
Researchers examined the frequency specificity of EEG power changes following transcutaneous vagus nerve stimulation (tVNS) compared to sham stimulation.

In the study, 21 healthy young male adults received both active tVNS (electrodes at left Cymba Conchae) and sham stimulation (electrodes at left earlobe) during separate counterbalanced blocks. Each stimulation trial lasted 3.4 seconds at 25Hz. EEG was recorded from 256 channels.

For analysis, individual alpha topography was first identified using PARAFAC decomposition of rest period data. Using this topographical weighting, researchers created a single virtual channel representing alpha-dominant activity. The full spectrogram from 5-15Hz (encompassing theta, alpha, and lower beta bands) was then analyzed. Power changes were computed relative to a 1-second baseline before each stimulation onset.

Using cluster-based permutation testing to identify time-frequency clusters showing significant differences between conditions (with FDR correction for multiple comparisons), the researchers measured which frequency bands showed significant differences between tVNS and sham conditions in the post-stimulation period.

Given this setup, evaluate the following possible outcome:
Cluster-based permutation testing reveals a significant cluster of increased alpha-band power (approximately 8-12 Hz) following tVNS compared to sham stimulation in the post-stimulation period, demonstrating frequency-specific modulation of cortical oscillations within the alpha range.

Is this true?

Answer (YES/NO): NO